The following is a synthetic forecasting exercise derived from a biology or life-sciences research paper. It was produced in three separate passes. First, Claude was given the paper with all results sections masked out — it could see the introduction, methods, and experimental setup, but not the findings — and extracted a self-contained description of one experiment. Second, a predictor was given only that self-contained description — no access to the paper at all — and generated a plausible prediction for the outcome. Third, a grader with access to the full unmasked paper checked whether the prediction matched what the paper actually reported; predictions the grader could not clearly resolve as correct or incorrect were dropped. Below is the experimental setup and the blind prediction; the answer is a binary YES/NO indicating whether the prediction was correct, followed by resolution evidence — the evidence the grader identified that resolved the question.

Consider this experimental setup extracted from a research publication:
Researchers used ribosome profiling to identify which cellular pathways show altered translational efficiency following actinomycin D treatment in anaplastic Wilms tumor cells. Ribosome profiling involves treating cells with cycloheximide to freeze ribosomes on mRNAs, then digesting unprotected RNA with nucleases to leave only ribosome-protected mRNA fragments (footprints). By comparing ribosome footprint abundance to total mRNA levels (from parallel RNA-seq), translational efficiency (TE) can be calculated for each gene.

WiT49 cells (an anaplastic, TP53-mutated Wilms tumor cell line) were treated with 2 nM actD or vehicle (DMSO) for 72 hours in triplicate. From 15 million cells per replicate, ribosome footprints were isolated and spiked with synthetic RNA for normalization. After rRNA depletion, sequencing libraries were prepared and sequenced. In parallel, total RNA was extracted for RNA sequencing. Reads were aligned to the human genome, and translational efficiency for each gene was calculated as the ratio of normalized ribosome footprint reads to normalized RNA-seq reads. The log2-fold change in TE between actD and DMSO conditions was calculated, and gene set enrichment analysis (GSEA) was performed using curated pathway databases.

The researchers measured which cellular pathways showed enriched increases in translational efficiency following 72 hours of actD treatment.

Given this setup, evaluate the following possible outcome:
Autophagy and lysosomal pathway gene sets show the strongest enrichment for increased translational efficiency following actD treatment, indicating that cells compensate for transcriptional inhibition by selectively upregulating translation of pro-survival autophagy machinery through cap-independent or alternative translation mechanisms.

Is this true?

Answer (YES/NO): NO